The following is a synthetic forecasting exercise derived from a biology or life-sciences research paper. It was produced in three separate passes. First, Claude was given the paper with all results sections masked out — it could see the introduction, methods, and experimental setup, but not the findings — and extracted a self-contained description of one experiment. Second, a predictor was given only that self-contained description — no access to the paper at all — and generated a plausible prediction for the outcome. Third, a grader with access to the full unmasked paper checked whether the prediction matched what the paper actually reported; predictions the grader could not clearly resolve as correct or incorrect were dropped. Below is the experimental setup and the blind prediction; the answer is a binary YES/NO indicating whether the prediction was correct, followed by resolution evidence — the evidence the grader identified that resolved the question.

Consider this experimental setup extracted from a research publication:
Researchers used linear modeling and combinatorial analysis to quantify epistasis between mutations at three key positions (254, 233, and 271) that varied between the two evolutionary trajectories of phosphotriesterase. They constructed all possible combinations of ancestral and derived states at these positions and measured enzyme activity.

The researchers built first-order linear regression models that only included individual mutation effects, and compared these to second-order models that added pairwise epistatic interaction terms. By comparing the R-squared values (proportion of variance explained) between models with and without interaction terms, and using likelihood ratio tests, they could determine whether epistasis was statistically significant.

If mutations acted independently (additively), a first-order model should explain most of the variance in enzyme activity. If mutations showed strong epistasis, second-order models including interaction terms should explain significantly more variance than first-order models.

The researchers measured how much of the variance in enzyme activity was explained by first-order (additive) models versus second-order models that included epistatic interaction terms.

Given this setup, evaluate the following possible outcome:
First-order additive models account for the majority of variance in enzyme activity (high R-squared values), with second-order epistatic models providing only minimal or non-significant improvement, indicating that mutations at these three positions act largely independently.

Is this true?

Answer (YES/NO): NO